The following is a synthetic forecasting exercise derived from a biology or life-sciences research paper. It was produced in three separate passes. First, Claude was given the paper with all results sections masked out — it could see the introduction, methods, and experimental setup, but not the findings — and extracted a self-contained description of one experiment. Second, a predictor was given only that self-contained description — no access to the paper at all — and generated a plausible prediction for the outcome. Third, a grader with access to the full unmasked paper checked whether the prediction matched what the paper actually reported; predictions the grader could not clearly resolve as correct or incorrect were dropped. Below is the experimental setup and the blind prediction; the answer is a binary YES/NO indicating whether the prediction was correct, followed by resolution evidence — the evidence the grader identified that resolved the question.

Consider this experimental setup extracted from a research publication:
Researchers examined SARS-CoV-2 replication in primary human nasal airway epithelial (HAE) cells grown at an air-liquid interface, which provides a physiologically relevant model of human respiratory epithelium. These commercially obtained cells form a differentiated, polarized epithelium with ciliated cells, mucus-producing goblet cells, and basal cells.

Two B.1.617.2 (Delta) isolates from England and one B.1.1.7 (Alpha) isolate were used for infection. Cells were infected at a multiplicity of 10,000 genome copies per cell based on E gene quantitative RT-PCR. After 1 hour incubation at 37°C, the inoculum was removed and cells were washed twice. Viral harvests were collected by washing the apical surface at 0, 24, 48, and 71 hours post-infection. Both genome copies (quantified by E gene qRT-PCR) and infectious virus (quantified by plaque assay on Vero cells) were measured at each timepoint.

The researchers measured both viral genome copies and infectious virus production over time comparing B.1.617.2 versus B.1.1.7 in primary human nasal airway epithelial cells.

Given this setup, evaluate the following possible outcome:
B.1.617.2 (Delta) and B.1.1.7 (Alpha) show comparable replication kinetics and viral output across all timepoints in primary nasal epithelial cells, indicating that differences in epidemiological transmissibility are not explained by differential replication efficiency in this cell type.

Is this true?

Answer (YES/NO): NO